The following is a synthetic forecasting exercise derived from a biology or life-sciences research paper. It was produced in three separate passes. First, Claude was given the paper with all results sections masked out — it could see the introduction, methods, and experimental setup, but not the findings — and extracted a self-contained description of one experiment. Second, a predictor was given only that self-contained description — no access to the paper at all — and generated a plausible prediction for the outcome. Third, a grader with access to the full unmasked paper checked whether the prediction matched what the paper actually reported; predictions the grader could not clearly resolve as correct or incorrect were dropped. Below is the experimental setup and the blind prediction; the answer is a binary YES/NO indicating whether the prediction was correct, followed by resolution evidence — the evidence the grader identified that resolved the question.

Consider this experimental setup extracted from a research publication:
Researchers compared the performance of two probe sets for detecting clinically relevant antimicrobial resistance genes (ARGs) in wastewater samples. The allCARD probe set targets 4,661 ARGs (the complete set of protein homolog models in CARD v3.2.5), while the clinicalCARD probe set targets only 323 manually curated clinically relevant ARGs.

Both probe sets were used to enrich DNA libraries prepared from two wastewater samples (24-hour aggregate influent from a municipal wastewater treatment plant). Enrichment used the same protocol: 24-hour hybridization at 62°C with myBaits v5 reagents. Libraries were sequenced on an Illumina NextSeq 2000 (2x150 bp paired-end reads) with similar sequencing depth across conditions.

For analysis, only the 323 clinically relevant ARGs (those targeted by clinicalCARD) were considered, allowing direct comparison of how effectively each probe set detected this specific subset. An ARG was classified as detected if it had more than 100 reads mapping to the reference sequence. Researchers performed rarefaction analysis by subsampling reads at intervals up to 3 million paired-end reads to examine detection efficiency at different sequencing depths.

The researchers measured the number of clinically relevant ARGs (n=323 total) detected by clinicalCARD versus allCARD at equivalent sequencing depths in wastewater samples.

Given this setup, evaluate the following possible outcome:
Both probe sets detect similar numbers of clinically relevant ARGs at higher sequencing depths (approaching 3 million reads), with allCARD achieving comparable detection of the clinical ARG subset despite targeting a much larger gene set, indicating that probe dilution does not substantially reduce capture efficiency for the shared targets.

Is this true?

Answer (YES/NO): NO